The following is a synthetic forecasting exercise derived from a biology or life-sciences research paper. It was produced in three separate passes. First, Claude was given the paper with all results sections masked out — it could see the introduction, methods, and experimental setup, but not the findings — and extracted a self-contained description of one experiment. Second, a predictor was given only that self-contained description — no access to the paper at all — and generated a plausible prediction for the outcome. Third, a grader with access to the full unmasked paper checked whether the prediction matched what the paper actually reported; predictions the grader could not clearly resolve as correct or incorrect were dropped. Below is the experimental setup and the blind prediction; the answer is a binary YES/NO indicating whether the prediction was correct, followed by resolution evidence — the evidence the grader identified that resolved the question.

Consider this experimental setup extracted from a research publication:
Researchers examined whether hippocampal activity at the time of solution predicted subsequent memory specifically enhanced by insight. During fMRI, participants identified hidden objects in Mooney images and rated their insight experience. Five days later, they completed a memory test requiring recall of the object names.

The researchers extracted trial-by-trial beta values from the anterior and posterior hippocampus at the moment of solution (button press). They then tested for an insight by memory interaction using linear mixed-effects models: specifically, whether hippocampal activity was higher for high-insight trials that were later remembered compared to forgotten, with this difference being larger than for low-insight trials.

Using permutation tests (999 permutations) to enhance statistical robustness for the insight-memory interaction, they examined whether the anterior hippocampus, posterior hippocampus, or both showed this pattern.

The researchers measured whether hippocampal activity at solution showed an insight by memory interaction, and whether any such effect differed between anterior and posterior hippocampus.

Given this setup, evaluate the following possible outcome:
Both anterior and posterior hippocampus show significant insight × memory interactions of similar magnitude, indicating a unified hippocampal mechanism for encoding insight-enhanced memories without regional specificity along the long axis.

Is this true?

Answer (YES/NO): NO